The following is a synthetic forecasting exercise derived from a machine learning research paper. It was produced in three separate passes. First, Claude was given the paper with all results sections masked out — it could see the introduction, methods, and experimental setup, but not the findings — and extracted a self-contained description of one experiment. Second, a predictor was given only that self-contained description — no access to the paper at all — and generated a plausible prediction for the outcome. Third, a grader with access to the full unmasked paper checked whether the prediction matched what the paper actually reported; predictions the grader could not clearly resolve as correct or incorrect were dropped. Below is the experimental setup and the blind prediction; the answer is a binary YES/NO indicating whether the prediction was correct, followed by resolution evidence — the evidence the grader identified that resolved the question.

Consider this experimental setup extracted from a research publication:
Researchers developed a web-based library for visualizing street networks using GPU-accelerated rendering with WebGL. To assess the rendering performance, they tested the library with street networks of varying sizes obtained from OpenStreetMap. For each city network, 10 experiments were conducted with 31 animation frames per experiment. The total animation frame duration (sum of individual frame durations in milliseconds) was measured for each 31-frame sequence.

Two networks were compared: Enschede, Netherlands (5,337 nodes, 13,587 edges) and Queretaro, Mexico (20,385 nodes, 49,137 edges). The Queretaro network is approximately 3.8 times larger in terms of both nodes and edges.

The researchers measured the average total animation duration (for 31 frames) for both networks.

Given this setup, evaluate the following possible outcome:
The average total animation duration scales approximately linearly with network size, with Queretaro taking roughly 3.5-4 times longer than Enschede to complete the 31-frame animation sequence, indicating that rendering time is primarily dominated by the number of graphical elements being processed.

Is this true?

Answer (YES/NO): NO